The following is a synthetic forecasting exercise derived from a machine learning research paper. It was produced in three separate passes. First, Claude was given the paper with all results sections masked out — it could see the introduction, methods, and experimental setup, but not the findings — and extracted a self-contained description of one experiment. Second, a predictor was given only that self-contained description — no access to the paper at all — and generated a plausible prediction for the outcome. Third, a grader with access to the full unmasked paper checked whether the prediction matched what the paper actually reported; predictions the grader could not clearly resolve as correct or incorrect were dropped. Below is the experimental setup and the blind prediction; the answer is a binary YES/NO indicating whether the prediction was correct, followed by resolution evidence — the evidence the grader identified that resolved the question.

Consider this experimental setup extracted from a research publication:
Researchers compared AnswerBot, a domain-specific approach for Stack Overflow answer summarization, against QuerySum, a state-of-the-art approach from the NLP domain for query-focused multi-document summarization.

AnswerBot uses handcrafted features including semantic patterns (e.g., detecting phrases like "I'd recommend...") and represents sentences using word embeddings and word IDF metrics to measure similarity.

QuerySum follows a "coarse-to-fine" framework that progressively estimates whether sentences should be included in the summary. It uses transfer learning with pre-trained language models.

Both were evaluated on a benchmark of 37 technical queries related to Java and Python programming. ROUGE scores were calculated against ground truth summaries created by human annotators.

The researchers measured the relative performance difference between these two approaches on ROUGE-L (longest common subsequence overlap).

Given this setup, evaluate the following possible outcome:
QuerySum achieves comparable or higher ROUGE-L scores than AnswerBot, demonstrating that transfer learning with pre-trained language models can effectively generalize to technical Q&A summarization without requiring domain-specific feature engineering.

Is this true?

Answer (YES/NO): YES